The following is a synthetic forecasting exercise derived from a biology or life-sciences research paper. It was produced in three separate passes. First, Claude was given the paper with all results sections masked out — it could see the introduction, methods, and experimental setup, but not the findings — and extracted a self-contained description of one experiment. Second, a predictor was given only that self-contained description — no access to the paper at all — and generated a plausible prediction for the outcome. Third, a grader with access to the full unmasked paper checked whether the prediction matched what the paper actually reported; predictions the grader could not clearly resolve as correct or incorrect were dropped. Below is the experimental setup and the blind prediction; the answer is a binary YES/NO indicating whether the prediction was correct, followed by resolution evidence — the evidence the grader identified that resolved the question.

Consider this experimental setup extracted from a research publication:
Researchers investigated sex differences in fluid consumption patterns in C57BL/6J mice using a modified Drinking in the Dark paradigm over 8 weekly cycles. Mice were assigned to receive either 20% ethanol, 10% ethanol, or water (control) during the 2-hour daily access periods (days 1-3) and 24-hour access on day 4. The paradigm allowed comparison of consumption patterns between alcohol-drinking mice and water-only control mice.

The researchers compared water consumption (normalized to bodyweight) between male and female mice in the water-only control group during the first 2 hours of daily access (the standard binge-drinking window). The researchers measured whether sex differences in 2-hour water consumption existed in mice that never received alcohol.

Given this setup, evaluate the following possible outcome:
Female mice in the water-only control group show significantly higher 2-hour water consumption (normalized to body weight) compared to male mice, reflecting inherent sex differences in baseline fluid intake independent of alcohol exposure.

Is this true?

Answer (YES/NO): NO